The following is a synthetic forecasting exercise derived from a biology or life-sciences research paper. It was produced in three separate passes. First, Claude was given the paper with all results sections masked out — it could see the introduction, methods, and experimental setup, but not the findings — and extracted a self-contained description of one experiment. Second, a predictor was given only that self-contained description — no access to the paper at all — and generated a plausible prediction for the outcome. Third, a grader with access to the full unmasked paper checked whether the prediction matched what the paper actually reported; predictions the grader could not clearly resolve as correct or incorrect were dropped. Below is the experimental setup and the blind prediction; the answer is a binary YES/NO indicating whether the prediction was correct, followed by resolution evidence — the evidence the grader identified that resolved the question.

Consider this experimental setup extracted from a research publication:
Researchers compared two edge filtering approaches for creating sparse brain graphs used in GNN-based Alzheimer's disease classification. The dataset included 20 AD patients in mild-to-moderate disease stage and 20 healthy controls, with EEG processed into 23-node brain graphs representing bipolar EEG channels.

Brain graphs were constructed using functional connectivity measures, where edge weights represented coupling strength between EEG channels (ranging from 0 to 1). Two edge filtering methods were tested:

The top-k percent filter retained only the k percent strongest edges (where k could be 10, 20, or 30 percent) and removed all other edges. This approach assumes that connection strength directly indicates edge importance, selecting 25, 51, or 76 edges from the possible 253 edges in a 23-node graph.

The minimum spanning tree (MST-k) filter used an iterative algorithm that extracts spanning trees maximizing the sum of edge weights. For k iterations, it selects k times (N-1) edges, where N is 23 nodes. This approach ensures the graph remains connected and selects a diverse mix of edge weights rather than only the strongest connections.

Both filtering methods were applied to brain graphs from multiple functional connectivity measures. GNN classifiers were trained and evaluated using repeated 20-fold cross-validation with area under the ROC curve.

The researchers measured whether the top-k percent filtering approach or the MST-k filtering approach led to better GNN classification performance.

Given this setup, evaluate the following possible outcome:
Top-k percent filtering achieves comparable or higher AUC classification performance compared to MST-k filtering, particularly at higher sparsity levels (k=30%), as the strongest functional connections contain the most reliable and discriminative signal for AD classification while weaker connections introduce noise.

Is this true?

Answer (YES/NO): NO